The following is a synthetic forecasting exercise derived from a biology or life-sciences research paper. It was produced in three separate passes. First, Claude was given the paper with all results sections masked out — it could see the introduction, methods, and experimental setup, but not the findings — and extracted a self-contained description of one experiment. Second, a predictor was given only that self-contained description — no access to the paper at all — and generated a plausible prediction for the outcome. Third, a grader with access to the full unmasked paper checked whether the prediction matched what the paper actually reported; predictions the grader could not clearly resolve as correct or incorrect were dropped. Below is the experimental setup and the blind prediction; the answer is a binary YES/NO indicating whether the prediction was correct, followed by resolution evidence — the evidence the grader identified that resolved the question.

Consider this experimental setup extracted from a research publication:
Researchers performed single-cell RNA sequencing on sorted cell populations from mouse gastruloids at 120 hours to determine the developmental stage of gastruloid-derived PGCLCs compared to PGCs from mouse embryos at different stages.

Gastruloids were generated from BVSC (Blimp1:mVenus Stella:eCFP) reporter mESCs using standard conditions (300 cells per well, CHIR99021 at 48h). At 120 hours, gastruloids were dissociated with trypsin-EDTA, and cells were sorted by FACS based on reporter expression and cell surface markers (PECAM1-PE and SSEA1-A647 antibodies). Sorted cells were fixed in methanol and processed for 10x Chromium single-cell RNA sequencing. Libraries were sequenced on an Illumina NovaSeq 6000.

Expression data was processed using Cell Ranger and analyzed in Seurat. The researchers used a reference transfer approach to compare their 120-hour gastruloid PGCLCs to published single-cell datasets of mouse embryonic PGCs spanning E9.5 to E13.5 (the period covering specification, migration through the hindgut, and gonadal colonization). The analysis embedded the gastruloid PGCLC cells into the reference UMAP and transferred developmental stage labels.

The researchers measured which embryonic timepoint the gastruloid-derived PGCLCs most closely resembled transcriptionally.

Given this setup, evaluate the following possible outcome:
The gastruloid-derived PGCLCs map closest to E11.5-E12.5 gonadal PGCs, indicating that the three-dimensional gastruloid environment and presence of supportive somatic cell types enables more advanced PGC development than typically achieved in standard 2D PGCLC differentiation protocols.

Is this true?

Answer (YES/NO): NO